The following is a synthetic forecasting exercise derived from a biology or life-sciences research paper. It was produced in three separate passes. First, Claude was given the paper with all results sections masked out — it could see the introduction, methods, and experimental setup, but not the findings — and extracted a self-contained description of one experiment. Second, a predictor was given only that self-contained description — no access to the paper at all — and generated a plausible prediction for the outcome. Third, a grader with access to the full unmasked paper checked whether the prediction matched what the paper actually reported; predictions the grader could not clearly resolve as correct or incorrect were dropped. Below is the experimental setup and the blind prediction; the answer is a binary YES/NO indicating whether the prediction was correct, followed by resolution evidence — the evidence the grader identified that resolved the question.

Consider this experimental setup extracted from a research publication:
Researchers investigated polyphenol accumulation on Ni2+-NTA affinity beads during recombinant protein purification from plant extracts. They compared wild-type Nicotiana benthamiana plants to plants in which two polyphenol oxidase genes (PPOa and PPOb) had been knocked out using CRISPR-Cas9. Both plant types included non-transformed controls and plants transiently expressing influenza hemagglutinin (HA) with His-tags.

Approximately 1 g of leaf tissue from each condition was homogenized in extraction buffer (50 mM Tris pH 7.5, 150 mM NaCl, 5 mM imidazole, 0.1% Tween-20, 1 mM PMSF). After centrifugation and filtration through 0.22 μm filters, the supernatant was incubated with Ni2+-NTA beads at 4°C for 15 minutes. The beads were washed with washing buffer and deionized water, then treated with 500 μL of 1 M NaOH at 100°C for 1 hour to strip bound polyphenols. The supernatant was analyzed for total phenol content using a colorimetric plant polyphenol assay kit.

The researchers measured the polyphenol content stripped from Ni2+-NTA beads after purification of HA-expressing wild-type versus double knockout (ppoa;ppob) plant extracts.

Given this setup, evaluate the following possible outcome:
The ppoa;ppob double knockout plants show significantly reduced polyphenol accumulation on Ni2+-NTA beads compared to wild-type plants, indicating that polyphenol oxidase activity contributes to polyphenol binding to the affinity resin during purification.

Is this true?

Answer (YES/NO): YES